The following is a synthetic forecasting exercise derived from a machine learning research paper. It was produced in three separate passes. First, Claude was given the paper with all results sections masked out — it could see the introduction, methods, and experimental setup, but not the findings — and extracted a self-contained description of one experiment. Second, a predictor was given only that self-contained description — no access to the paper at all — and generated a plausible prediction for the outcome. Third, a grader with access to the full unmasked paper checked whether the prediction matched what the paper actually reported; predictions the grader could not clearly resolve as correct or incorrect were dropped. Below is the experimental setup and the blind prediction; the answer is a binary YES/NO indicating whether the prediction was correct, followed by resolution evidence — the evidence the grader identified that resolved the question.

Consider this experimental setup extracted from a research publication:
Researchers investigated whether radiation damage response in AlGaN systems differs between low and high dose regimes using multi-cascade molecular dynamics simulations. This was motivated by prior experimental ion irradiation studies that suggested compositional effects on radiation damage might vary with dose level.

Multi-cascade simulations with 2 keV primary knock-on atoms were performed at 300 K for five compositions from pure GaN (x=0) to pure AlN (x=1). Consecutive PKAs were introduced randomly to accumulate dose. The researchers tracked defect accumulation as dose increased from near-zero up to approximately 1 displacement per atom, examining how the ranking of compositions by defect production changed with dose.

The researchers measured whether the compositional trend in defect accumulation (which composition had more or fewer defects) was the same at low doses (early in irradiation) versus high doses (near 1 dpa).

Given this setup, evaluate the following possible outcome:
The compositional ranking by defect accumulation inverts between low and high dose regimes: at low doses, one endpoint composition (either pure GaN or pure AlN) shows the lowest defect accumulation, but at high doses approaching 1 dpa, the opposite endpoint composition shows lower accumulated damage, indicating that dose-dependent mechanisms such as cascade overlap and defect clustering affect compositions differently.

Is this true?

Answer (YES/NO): YES